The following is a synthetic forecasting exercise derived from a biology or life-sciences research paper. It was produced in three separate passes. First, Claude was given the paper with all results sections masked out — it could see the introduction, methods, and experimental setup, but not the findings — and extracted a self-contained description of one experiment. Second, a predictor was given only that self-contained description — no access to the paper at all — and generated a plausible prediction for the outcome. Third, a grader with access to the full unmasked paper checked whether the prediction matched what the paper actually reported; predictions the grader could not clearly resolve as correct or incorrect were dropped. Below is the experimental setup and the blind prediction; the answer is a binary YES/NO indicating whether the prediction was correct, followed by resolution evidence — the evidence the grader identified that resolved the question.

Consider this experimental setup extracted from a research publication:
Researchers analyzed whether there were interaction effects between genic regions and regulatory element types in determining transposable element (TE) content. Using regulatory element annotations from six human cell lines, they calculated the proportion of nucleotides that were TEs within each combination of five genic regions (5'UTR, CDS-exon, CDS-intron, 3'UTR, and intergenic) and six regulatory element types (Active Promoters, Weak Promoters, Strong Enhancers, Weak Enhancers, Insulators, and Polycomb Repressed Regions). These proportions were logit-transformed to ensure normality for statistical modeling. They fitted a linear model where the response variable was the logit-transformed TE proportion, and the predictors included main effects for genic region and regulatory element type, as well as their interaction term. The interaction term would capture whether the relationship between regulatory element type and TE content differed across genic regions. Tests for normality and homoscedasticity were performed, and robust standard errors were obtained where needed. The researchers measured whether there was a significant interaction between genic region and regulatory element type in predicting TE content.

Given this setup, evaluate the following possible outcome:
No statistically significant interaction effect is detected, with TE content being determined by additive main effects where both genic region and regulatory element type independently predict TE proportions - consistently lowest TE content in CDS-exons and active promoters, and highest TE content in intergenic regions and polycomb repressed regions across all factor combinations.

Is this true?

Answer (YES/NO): NO